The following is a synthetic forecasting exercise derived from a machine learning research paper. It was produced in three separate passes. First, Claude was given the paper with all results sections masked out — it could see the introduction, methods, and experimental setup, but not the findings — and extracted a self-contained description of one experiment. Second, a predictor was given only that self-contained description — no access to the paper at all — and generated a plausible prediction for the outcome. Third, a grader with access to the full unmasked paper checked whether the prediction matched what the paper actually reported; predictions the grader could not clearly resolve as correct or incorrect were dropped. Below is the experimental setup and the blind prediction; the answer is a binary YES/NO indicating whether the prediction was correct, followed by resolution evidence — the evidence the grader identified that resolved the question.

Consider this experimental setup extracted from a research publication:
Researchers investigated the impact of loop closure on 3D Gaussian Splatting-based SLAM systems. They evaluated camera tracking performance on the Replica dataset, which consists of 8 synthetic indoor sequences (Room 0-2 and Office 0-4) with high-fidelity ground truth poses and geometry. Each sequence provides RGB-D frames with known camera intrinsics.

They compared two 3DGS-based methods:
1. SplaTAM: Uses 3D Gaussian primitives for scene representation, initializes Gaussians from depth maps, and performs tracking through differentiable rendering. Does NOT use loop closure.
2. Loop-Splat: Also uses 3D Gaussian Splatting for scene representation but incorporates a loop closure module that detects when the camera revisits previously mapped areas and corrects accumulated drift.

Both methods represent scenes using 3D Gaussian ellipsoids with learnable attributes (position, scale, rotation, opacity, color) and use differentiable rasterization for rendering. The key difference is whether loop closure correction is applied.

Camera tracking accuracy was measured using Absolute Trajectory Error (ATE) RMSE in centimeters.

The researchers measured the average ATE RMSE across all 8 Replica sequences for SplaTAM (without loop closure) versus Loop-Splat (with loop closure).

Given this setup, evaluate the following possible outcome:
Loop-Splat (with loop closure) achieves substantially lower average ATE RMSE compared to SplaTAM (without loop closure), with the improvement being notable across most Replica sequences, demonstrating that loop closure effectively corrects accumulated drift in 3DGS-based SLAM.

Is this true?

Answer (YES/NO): YES